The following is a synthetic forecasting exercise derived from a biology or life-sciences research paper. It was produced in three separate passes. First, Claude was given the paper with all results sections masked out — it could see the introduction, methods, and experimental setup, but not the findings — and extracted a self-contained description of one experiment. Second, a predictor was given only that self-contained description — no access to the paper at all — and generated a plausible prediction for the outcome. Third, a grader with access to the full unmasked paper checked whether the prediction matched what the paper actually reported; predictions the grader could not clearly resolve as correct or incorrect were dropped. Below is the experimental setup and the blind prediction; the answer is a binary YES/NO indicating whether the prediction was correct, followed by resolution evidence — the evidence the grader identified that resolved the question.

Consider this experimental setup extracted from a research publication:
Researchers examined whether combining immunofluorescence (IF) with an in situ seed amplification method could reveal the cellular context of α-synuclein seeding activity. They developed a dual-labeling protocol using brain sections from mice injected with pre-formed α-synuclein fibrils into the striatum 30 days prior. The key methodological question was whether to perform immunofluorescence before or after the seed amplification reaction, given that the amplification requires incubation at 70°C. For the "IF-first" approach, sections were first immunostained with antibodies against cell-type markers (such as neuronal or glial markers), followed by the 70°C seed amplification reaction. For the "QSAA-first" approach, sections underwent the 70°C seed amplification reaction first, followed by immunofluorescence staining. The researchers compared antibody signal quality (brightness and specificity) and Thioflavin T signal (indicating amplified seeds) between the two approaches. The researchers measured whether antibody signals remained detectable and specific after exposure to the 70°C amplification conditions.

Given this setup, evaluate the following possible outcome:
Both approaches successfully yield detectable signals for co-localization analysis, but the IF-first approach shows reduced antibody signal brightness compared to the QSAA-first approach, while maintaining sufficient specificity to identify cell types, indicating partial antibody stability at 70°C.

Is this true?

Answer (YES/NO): NO